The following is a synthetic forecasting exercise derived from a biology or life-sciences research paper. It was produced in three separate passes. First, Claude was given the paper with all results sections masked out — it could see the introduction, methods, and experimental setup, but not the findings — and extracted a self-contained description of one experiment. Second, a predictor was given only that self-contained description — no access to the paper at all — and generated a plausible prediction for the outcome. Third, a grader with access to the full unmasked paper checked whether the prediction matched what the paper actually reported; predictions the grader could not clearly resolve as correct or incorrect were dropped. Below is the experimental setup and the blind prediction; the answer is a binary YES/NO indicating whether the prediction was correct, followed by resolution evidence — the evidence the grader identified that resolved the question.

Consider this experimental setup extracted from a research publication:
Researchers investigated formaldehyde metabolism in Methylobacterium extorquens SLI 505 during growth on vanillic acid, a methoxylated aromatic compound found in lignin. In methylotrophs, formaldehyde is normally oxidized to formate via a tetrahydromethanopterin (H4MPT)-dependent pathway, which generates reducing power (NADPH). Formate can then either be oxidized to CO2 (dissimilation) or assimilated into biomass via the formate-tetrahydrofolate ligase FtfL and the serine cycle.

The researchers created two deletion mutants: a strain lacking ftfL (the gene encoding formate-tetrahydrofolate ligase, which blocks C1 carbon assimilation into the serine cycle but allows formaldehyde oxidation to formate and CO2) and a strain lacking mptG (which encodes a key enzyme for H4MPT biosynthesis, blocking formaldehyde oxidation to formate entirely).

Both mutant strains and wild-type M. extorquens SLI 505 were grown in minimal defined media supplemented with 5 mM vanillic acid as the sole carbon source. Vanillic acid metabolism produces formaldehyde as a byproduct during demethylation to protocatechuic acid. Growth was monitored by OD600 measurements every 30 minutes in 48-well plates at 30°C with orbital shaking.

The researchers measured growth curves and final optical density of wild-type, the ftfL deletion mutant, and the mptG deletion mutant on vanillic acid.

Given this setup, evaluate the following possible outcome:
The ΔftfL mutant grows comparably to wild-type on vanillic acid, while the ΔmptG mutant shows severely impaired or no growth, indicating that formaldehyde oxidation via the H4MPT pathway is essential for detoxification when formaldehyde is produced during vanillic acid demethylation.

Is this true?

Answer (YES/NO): NO